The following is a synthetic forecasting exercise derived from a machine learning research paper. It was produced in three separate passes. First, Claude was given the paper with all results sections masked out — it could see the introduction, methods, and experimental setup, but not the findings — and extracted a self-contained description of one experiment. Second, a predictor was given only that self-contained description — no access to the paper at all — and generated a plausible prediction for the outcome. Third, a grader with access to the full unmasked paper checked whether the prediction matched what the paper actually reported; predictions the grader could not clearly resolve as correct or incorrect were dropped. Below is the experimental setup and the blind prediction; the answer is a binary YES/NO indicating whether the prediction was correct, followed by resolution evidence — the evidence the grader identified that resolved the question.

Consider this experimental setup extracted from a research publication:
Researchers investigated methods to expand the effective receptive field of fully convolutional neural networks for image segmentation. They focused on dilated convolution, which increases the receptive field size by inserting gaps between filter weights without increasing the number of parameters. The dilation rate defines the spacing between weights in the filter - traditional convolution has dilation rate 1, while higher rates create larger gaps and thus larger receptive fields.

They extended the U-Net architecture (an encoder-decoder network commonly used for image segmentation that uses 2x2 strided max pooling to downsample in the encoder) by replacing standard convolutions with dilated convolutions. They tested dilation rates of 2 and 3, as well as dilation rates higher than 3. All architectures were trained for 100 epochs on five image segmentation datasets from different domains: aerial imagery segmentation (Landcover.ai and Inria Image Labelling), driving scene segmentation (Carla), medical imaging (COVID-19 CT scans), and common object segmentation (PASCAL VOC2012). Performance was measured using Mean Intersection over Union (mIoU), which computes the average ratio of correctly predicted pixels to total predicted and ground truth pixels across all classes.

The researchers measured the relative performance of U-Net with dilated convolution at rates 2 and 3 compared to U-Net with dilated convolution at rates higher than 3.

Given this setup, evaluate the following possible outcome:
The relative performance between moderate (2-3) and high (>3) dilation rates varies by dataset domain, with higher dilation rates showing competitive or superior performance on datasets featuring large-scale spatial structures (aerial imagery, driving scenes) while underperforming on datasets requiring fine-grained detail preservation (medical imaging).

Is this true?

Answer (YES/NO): NO